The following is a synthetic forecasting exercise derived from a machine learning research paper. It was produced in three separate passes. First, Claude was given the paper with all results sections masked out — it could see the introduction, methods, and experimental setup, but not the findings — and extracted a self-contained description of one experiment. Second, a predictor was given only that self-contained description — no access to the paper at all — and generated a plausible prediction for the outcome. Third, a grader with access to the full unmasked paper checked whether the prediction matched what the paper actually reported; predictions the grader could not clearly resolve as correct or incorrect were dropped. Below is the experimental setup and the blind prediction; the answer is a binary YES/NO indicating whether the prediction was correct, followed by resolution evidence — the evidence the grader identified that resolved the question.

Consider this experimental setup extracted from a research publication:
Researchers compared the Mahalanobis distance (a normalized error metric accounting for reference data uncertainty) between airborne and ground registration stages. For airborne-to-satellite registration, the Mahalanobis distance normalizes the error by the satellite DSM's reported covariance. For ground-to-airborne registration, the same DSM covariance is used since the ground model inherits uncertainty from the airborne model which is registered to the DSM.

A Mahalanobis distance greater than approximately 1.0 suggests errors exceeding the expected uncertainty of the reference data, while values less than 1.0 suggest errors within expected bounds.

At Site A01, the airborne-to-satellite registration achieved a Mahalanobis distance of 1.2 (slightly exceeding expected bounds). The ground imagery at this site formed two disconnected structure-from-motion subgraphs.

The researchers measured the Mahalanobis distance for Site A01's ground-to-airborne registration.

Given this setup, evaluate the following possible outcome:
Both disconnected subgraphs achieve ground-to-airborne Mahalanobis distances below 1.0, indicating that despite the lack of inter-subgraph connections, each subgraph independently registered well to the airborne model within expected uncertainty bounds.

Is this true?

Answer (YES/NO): NO